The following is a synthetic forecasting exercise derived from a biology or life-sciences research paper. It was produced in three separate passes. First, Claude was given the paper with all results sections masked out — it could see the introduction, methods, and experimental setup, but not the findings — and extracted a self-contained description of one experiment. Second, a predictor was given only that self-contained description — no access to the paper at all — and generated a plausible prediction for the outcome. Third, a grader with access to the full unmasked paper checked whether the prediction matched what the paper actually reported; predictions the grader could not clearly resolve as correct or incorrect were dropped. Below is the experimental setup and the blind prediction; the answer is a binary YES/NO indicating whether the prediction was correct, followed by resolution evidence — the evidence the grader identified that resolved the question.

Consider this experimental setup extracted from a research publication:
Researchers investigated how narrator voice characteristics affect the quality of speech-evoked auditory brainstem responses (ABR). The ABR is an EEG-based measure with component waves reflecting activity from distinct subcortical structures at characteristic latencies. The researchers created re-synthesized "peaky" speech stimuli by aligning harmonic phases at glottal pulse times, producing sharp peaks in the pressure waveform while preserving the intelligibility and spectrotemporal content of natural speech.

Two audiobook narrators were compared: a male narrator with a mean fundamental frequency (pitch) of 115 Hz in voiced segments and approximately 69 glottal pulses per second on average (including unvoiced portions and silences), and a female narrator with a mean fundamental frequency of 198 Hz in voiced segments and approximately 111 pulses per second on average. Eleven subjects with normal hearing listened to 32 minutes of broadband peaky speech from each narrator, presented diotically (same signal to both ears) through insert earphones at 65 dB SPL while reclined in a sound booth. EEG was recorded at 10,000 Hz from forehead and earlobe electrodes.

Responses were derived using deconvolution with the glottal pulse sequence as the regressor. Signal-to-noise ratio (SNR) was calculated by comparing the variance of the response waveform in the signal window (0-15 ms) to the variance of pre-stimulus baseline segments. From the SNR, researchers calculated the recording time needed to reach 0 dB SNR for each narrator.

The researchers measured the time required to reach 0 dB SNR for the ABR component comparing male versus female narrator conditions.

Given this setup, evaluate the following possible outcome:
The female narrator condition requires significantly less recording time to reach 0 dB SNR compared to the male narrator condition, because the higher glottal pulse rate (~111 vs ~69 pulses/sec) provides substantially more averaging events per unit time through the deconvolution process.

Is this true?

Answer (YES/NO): NO